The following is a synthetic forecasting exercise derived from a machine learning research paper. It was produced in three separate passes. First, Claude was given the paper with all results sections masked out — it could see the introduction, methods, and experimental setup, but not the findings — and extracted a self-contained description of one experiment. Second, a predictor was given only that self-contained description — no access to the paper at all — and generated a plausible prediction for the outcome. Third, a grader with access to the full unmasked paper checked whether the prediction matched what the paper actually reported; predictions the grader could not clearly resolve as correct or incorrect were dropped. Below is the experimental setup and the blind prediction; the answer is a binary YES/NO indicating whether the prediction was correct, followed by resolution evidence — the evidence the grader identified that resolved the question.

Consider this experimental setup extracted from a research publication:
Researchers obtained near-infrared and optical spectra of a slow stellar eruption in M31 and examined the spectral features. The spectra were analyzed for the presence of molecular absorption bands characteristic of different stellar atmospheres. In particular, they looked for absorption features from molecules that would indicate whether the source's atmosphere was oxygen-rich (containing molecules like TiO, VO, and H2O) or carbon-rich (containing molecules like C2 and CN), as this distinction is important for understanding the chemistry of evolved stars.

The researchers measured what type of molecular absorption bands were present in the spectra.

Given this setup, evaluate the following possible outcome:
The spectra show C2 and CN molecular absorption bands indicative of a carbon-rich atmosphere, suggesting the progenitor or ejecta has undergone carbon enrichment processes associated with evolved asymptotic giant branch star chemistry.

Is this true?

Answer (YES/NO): NO